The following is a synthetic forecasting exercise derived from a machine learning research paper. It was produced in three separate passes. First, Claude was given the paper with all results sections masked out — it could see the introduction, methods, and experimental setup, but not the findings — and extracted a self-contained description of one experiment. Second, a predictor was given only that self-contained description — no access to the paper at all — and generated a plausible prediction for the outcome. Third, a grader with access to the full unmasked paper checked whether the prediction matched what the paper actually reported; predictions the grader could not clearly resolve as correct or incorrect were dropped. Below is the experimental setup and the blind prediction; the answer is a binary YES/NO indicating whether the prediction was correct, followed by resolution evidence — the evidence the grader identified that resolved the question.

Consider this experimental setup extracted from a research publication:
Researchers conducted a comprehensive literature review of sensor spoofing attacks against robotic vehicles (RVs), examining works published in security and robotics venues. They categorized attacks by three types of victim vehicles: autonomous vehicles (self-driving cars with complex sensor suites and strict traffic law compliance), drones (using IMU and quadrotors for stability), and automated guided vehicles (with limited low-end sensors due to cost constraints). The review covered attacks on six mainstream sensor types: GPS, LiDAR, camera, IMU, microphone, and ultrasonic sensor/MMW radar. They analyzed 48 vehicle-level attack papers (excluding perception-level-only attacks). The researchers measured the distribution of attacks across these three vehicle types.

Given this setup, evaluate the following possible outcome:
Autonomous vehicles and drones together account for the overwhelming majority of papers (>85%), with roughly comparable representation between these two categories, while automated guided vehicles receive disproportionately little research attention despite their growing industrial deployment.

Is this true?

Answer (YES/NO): NO